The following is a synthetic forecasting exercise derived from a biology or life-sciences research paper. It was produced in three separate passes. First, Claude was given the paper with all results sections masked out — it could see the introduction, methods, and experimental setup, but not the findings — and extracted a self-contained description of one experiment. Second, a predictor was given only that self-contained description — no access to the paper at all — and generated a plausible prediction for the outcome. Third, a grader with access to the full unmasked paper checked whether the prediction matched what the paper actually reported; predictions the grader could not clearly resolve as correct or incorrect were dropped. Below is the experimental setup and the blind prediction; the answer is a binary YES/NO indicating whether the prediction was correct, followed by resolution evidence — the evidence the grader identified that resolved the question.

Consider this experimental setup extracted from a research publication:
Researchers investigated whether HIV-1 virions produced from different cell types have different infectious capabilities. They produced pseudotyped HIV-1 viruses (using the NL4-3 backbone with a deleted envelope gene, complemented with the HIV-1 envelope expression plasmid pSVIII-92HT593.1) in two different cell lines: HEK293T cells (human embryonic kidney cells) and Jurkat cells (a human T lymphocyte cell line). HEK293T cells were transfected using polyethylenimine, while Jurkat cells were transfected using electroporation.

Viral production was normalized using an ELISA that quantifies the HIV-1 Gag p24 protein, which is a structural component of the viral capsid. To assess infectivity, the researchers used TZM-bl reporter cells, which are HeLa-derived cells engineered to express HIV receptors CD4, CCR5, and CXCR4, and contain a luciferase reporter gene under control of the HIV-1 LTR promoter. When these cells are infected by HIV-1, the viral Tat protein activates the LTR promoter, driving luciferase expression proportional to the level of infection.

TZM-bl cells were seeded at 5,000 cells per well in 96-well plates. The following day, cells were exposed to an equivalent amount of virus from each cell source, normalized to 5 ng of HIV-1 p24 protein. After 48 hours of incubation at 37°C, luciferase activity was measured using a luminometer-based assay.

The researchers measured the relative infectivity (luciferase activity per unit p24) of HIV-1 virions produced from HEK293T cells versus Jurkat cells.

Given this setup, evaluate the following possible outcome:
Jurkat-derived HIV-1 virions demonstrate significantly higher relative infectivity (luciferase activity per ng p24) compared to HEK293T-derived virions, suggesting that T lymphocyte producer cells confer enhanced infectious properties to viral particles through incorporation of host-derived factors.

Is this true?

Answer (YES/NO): YES